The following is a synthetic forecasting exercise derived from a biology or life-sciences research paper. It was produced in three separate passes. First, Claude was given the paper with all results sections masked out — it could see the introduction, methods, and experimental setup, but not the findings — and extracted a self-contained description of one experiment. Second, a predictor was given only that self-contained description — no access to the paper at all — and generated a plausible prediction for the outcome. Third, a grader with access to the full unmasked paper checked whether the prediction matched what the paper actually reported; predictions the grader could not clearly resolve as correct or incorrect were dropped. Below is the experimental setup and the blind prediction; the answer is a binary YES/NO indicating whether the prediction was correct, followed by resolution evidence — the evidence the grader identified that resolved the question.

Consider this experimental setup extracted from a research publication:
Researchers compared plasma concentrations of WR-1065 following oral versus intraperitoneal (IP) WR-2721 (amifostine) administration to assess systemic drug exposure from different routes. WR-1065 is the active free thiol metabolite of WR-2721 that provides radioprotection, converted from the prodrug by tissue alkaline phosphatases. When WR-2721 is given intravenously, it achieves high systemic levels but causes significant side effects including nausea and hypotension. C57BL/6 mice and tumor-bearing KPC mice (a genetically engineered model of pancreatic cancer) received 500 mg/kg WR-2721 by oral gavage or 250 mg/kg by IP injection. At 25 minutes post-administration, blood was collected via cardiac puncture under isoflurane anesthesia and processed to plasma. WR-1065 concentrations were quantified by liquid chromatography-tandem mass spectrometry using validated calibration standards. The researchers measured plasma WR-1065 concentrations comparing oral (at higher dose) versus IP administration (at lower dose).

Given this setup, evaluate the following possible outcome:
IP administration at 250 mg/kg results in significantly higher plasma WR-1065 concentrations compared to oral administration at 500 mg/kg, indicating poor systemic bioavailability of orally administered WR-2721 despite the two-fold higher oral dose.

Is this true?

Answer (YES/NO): YES